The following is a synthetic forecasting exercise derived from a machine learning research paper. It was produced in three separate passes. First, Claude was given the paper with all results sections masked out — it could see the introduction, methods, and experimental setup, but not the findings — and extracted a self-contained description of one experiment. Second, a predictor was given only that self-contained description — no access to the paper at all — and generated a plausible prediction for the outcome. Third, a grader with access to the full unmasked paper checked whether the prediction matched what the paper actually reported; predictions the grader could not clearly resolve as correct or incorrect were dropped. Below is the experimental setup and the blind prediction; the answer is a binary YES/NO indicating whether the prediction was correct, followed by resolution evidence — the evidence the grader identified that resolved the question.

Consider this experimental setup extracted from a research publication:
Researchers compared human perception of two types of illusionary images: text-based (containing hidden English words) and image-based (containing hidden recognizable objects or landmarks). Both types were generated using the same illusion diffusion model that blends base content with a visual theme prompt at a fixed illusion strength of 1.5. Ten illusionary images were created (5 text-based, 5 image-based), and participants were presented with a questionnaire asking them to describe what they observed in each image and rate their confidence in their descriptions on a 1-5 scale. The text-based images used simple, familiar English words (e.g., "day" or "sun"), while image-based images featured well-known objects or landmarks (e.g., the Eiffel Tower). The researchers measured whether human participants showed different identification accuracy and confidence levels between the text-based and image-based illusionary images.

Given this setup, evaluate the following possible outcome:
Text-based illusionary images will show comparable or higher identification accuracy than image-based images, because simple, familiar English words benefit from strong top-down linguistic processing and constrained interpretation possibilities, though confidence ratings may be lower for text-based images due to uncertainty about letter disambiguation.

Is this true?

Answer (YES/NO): NO